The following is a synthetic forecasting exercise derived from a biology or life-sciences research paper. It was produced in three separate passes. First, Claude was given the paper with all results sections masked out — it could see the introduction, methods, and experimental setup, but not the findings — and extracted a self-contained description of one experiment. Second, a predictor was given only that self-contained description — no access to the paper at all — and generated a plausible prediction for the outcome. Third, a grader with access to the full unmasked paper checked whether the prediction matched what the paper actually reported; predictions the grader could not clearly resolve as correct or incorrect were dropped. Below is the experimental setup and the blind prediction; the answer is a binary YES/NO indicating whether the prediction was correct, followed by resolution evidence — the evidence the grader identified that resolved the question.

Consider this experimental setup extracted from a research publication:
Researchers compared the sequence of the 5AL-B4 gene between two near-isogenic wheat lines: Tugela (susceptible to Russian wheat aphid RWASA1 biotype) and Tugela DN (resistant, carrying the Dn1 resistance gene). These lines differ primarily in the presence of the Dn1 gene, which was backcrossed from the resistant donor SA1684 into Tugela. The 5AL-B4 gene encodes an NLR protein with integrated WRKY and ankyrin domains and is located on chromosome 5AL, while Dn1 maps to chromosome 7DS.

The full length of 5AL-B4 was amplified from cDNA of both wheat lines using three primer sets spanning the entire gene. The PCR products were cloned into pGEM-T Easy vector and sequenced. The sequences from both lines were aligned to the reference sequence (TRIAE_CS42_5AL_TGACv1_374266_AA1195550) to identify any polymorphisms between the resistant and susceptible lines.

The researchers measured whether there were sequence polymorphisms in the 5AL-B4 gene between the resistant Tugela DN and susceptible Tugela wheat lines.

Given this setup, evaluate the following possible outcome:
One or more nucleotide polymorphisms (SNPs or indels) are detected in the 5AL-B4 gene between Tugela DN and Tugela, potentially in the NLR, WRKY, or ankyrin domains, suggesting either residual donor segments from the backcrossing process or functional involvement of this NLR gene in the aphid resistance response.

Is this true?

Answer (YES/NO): NO